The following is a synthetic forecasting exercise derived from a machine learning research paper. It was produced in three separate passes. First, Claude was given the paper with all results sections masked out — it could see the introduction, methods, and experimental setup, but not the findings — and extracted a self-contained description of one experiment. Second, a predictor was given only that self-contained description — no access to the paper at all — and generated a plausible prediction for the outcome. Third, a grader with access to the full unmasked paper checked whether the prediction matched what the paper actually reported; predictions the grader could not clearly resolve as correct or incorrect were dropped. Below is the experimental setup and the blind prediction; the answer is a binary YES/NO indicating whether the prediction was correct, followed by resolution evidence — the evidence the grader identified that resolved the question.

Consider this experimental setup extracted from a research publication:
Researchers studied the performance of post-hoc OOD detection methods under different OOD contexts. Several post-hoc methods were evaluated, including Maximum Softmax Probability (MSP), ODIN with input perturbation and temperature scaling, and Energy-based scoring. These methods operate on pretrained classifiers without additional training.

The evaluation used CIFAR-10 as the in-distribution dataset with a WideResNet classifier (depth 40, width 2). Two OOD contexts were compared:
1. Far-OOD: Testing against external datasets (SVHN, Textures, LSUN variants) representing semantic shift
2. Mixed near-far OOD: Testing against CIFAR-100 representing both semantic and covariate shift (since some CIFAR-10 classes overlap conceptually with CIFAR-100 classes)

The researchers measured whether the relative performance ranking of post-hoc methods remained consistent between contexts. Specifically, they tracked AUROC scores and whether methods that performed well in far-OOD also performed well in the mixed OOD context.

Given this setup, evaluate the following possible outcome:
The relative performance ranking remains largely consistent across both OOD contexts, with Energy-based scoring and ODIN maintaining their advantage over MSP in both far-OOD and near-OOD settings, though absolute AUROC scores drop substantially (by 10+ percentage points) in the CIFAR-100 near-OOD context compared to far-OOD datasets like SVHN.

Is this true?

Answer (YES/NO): NO